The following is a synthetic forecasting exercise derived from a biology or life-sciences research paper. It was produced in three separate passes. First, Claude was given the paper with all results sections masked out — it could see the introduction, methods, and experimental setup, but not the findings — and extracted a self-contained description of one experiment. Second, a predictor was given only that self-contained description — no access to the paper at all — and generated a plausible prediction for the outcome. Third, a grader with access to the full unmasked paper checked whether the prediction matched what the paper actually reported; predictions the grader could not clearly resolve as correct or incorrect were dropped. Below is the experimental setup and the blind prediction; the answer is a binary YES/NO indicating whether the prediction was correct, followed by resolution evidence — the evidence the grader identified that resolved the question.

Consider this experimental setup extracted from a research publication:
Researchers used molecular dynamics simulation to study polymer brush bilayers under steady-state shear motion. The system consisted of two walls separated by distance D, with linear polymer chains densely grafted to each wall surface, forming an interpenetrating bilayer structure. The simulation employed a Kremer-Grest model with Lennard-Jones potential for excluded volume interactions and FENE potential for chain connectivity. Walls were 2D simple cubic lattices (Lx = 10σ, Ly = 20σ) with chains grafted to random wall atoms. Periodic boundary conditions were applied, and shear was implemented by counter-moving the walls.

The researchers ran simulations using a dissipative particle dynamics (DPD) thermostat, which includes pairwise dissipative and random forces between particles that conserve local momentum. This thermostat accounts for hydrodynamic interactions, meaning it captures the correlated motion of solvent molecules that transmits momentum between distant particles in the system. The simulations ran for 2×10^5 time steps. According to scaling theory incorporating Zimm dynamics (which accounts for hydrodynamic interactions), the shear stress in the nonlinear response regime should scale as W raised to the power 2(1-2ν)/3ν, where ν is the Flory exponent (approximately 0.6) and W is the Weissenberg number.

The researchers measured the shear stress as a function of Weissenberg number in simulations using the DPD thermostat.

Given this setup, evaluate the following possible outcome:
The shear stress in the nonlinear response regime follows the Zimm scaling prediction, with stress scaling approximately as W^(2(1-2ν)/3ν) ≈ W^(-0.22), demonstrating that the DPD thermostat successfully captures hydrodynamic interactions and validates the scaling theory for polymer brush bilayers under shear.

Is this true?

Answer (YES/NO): NO